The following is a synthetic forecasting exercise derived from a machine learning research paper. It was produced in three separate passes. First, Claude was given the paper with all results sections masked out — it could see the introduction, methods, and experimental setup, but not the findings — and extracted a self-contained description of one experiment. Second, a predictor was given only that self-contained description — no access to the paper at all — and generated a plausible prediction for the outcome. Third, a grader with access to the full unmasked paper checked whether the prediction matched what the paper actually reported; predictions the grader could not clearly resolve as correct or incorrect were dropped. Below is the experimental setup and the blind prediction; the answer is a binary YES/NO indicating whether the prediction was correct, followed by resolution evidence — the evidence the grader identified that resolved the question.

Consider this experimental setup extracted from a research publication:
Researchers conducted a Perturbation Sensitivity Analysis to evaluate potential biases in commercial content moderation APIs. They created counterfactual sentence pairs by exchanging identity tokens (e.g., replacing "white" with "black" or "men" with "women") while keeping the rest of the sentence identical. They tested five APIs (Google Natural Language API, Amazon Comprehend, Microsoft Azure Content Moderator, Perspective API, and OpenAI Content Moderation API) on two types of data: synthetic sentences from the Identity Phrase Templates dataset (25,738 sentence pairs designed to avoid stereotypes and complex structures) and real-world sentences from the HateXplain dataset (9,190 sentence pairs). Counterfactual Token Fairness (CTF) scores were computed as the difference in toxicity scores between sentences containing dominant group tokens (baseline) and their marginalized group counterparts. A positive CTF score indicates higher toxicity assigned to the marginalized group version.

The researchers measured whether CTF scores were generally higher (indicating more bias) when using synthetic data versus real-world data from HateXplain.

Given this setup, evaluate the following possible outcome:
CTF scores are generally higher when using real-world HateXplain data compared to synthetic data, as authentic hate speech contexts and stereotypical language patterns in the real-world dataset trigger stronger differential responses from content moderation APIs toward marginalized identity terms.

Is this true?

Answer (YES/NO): NO